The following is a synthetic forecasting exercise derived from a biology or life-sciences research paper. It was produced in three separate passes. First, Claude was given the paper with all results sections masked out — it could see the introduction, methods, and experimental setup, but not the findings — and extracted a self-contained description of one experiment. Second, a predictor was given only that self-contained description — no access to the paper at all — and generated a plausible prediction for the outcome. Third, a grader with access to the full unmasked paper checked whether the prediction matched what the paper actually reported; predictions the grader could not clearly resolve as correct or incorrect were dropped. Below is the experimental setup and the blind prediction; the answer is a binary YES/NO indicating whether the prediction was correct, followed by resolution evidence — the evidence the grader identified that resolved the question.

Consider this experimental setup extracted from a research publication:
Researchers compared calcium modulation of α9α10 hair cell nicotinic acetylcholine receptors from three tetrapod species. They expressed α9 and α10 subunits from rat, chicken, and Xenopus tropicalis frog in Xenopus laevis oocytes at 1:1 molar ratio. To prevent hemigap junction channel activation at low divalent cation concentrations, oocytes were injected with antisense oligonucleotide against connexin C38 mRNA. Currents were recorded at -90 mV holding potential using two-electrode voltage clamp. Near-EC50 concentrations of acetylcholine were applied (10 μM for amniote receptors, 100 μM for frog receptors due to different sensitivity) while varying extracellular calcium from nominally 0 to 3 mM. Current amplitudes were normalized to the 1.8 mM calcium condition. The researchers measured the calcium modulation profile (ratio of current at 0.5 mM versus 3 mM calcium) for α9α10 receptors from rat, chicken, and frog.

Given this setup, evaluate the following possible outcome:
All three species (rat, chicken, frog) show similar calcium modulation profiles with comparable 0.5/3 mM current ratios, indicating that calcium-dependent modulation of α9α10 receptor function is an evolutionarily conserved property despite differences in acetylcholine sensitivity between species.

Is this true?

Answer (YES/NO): NO